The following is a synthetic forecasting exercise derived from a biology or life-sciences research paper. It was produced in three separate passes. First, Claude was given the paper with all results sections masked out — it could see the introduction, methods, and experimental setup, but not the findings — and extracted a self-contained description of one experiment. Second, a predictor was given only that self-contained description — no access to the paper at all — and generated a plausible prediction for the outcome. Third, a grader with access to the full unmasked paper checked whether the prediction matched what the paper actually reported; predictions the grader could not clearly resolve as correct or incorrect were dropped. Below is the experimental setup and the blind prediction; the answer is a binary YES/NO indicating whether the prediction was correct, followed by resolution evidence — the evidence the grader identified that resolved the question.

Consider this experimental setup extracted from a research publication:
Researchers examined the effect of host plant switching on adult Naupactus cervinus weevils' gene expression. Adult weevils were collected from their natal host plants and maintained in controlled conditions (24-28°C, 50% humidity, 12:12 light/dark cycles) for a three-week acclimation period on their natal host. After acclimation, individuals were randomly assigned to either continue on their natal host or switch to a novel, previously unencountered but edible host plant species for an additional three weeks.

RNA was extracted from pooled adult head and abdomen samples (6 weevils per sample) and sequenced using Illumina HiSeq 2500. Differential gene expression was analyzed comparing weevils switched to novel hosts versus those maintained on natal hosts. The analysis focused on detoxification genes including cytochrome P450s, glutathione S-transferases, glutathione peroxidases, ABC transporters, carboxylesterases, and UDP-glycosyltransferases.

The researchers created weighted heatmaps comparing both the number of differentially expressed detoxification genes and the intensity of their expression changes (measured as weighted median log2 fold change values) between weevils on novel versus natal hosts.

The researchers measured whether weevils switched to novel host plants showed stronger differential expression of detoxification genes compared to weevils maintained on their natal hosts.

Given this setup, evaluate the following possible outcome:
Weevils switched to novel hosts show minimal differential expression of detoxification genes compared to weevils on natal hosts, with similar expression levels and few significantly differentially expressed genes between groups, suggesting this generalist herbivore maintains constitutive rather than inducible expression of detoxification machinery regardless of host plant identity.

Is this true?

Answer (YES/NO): NO